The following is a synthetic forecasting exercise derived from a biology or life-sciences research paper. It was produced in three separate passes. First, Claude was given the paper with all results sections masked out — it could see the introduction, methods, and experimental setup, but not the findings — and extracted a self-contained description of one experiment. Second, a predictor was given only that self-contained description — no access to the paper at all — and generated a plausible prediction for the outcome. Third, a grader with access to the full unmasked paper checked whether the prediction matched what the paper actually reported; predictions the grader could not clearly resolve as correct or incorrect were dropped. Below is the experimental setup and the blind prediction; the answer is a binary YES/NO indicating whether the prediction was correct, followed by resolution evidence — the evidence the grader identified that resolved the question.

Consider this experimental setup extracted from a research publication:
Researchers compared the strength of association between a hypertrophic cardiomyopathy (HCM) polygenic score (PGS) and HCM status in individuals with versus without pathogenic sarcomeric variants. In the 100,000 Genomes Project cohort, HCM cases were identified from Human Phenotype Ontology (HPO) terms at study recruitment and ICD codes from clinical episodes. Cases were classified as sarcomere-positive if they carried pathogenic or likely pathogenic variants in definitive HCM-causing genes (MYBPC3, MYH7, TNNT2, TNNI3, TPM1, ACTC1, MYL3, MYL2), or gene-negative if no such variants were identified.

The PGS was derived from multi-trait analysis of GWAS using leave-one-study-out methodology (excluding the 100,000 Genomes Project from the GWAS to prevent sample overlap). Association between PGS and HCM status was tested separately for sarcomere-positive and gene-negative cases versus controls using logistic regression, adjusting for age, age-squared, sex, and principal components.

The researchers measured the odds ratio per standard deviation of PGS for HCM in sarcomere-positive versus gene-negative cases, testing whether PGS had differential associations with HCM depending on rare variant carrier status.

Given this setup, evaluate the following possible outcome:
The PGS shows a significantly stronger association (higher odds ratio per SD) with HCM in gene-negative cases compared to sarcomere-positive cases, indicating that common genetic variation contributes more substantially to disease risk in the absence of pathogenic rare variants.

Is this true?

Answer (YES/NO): NO